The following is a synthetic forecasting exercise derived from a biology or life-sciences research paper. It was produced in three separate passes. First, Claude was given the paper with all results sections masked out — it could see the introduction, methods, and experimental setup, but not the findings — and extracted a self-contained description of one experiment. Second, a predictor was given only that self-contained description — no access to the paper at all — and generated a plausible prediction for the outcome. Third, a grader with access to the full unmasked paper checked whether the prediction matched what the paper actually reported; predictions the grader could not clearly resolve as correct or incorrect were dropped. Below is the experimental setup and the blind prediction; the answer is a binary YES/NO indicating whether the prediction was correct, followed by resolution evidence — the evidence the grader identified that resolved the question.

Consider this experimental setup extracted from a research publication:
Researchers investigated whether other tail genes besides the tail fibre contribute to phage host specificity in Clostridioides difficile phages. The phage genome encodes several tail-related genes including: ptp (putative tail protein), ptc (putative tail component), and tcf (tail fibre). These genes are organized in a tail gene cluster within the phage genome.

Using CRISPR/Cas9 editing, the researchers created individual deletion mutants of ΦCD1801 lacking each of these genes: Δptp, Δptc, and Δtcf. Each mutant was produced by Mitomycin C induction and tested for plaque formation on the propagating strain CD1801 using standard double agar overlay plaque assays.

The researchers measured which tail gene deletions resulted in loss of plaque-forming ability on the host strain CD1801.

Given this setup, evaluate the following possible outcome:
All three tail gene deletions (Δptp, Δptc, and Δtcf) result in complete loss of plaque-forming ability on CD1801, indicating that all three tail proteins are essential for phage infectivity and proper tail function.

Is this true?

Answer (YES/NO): YES